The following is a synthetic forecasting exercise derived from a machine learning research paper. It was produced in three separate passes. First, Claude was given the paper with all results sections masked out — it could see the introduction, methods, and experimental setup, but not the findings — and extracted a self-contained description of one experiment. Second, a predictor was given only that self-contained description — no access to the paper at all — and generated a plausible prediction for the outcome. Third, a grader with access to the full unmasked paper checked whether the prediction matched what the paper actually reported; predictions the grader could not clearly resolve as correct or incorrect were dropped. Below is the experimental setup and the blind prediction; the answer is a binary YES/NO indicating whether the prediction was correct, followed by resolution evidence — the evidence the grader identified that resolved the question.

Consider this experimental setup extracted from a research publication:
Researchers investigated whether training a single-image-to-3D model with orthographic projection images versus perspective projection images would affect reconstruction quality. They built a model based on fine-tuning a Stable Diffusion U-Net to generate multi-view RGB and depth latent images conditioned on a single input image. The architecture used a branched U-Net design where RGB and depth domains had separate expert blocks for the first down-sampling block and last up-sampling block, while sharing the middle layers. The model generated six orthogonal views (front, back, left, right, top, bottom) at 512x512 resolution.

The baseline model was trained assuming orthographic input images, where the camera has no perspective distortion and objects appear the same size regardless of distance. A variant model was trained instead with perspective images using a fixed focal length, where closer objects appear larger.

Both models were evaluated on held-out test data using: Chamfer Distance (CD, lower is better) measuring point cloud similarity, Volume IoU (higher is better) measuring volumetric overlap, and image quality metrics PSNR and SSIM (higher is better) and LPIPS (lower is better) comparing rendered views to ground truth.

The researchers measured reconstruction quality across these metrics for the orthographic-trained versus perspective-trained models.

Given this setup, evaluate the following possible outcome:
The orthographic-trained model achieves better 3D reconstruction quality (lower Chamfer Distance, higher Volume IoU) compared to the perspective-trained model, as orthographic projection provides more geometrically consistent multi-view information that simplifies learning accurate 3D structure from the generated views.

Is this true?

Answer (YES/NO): YES